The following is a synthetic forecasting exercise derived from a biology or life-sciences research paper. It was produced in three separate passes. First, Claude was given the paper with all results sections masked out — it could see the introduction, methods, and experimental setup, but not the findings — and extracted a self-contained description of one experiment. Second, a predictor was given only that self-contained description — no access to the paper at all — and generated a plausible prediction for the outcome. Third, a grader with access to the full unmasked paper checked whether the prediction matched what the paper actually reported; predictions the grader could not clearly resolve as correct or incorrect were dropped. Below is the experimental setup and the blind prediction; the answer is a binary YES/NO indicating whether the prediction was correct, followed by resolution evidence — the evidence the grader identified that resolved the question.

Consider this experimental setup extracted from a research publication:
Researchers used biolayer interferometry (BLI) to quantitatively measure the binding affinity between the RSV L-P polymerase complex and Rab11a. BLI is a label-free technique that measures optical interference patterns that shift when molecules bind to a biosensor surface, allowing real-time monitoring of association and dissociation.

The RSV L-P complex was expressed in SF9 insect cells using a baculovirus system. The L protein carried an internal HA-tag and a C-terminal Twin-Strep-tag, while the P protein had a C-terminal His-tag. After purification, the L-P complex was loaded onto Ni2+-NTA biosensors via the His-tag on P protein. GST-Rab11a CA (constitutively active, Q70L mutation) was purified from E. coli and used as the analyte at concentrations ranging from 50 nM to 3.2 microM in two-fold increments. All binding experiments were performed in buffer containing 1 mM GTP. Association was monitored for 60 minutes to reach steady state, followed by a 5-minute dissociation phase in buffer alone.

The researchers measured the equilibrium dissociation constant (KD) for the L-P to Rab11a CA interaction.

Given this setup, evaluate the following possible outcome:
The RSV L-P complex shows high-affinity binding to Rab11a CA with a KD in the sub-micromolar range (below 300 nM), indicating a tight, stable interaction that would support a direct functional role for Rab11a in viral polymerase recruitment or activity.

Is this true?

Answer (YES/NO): NO